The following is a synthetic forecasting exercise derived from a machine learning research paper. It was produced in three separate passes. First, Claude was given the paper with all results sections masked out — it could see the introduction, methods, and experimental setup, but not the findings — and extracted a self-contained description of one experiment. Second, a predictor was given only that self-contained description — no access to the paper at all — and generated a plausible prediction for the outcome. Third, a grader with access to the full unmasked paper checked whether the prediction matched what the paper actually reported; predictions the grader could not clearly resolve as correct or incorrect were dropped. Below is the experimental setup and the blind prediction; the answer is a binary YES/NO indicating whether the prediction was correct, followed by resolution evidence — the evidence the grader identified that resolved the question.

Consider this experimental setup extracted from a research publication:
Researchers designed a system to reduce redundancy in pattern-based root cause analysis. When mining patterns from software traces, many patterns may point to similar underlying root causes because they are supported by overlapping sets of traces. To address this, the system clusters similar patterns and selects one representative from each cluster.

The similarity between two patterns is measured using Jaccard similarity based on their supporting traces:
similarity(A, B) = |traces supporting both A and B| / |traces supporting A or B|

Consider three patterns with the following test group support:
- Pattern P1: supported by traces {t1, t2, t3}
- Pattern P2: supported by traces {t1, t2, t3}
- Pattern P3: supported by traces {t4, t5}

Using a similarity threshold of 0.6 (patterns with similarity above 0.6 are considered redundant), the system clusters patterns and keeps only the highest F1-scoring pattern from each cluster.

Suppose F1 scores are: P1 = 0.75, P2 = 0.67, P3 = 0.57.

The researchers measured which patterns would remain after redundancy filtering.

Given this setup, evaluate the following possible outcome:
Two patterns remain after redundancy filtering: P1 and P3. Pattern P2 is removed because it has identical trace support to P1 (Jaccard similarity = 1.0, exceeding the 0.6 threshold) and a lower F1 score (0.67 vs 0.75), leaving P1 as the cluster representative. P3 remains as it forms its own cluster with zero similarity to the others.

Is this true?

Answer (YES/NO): YES